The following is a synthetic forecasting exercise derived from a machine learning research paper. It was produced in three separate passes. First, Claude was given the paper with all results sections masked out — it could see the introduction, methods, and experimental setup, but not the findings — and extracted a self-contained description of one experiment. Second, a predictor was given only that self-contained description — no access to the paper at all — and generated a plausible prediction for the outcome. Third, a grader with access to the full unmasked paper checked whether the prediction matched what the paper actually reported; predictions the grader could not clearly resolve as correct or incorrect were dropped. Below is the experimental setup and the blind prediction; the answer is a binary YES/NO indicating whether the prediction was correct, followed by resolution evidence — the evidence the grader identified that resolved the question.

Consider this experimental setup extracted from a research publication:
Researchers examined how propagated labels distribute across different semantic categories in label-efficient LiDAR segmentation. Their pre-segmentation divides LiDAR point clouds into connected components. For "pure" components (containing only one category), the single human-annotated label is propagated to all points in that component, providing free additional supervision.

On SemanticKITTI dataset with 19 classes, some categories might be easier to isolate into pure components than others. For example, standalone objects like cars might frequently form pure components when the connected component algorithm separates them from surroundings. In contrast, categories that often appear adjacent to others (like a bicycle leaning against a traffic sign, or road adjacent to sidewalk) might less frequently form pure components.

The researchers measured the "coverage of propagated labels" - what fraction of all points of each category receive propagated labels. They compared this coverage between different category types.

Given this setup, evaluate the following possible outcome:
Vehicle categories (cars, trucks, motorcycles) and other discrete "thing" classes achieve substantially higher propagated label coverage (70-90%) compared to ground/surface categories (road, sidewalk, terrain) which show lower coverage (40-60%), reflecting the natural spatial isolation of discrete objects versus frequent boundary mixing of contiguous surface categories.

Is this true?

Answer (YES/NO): NO